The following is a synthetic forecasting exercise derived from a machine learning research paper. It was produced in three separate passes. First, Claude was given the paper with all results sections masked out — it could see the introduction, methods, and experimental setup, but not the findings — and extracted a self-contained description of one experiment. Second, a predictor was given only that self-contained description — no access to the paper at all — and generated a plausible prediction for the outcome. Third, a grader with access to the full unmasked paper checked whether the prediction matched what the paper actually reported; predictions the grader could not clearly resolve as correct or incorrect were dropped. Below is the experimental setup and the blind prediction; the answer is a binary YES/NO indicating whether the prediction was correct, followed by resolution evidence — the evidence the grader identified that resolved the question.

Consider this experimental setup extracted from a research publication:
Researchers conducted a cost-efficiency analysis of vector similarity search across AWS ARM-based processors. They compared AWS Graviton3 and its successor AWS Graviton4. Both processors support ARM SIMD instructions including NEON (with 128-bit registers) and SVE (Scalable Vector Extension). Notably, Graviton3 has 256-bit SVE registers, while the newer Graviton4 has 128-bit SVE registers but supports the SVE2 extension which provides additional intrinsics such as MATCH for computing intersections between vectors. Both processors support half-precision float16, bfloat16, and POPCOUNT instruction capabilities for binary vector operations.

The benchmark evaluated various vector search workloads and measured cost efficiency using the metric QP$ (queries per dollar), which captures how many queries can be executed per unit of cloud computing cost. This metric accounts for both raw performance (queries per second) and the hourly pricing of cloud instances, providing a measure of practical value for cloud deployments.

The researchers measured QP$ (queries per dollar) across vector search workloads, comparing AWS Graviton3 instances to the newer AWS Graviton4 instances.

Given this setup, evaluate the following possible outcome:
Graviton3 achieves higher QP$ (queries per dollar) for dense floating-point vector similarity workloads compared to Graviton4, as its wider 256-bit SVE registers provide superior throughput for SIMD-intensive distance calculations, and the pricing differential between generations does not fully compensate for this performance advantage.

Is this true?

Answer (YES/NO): YES